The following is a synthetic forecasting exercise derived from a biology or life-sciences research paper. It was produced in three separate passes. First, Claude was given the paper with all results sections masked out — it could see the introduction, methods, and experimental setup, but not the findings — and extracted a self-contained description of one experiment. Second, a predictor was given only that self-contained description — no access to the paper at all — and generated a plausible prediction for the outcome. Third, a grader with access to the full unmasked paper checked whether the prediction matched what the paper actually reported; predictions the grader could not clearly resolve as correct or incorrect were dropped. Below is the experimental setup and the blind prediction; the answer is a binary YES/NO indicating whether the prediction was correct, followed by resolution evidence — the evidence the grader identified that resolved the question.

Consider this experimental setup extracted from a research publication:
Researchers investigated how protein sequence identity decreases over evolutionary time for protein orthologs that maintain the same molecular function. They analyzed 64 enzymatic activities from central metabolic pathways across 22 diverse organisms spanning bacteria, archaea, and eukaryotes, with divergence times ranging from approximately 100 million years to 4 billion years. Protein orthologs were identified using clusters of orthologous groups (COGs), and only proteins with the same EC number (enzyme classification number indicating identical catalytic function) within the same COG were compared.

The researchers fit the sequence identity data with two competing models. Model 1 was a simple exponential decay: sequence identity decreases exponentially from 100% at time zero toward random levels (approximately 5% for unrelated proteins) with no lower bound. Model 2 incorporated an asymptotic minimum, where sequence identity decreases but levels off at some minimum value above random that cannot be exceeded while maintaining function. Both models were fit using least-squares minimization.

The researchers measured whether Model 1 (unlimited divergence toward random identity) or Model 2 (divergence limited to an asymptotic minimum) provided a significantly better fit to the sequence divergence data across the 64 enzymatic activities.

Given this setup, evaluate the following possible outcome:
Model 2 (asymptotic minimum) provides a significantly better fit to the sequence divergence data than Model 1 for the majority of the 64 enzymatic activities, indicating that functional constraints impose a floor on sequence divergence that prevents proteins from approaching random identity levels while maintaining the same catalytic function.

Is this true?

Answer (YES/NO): YES